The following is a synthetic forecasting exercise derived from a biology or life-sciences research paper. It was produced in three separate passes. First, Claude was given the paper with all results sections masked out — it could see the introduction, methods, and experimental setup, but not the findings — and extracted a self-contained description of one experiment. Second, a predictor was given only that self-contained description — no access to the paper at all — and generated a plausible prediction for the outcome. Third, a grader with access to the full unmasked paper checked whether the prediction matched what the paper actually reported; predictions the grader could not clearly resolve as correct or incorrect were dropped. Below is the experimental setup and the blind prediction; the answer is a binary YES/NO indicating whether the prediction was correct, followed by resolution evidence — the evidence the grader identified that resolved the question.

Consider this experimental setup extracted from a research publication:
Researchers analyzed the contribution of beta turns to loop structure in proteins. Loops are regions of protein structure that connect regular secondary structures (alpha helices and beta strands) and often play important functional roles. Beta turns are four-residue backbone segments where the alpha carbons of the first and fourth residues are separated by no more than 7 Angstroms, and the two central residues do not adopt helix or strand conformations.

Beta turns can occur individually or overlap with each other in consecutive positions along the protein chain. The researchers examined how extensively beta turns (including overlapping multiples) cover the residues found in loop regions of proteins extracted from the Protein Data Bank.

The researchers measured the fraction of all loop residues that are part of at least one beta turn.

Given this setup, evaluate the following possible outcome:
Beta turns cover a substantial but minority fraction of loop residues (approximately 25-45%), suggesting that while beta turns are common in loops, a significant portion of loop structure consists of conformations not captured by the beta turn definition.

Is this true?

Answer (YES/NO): NO